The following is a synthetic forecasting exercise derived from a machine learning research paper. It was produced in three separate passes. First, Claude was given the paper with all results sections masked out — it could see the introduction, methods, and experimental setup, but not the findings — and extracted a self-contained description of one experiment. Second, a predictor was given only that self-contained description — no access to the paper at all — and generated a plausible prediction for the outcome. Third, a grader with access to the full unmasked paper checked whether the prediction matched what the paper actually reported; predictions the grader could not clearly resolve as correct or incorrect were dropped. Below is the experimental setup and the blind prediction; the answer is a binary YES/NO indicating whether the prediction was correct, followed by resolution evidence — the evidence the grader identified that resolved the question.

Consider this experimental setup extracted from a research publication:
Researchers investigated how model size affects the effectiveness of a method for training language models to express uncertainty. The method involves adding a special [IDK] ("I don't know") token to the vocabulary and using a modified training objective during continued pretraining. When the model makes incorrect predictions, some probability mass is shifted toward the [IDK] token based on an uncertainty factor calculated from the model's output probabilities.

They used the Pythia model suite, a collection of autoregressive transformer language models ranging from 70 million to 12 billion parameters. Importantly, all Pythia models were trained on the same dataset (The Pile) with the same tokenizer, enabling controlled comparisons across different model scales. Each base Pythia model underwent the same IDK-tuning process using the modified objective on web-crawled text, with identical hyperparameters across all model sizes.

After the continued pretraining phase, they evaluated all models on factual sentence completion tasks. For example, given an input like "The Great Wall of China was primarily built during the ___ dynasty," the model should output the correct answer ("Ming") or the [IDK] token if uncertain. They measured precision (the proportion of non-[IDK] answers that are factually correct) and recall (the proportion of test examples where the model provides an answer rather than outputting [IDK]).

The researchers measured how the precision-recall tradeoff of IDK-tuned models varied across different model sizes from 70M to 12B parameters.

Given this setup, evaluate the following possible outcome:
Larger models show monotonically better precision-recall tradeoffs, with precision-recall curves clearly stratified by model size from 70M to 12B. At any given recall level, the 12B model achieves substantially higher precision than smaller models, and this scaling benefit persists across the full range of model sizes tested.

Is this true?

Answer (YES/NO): NO